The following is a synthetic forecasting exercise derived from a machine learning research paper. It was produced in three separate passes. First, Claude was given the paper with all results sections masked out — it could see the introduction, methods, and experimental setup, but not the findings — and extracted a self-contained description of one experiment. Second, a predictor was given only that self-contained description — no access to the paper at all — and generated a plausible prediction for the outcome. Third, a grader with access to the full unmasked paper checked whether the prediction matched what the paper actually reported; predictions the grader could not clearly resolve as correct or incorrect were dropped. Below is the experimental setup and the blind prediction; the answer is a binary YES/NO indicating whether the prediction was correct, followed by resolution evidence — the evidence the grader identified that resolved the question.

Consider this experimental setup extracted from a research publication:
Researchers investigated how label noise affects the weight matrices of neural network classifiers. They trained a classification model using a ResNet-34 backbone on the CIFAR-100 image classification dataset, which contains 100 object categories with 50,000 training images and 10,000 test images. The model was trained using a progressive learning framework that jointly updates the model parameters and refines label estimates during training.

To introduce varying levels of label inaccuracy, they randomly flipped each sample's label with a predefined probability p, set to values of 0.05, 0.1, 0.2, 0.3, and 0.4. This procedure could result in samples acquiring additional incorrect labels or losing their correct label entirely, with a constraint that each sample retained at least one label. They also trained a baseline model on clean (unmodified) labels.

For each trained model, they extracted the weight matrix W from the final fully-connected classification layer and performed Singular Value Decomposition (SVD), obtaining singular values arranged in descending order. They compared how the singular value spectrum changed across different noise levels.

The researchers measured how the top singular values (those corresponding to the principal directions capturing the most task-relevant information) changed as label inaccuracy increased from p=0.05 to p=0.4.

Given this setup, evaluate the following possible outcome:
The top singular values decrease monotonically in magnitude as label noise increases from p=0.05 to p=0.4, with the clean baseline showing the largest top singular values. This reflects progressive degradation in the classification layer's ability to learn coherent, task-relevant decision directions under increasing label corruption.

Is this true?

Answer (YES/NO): NO